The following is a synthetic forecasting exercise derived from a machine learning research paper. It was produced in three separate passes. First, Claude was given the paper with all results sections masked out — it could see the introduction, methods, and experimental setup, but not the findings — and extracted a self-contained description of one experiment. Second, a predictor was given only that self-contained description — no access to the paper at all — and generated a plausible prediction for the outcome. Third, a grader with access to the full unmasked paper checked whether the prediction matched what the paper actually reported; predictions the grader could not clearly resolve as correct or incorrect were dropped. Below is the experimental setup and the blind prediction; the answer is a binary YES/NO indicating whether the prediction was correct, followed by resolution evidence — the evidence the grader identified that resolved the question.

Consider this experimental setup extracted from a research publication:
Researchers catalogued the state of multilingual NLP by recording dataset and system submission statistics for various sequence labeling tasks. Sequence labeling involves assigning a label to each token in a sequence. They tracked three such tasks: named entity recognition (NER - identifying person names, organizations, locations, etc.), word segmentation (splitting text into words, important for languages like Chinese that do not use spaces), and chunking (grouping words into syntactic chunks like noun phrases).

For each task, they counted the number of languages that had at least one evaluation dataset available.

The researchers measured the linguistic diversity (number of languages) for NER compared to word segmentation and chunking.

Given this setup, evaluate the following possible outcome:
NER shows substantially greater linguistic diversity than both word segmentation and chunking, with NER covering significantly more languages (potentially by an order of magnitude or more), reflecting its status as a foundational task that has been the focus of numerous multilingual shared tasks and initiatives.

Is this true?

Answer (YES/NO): YES